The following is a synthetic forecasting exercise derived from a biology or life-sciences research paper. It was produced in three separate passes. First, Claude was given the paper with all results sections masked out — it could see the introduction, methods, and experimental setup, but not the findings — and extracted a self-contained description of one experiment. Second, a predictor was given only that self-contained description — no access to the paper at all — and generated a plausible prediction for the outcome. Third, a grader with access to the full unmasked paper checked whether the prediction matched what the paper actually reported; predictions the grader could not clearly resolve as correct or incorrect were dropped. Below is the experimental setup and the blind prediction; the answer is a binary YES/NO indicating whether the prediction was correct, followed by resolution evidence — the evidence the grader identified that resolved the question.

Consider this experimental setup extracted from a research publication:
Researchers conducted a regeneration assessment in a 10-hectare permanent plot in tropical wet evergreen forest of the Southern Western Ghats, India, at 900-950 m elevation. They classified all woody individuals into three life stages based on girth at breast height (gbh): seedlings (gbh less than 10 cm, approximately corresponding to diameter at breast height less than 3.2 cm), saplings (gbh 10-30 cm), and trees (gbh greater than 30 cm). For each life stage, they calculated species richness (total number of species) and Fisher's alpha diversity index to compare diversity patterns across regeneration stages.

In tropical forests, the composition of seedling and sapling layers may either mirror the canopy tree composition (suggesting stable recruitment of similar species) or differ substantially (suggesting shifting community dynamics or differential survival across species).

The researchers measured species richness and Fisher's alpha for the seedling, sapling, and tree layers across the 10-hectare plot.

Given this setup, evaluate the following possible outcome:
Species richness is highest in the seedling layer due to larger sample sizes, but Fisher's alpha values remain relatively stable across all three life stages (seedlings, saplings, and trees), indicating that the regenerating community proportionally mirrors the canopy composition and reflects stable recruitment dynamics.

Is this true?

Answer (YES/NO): NO